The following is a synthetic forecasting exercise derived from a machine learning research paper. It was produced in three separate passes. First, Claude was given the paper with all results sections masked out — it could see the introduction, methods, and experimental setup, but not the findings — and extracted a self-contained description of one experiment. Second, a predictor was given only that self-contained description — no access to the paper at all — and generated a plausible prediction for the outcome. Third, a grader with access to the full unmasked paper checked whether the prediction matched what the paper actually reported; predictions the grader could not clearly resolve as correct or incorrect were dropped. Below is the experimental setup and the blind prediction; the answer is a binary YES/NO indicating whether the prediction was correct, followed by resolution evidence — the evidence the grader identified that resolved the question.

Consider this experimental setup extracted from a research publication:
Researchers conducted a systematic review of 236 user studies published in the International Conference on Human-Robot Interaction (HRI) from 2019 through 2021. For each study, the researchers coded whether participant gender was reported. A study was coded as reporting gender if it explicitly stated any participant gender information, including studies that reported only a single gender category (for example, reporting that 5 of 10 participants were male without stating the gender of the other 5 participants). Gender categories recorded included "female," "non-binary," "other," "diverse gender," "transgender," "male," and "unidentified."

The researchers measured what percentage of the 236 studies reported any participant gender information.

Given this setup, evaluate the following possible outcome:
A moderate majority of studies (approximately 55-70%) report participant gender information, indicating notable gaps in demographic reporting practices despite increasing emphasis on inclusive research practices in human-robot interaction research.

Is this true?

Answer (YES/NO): NO